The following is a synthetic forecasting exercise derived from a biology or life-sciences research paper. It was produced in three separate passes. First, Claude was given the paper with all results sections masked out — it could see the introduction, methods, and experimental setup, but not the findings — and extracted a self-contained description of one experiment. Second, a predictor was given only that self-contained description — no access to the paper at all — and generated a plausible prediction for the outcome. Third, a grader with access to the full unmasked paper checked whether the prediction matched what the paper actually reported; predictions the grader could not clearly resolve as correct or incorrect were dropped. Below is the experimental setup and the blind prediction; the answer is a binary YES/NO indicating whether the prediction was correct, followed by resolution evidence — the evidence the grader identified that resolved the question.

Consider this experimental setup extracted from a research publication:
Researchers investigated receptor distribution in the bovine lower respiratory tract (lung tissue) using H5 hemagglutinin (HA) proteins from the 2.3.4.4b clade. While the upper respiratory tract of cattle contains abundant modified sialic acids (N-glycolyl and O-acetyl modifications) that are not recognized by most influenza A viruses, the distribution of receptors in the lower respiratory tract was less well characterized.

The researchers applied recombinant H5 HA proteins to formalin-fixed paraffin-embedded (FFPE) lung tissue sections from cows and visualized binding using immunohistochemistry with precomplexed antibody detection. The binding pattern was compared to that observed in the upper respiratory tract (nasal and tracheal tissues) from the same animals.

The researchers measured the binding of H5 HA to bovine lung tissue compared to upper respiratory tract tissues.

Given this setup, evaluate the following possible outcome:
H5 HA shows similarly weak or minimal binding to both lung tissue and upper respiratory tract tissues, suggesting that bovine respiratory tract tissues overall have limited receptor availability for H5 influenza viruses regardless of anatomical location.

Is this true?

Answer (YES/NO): NO